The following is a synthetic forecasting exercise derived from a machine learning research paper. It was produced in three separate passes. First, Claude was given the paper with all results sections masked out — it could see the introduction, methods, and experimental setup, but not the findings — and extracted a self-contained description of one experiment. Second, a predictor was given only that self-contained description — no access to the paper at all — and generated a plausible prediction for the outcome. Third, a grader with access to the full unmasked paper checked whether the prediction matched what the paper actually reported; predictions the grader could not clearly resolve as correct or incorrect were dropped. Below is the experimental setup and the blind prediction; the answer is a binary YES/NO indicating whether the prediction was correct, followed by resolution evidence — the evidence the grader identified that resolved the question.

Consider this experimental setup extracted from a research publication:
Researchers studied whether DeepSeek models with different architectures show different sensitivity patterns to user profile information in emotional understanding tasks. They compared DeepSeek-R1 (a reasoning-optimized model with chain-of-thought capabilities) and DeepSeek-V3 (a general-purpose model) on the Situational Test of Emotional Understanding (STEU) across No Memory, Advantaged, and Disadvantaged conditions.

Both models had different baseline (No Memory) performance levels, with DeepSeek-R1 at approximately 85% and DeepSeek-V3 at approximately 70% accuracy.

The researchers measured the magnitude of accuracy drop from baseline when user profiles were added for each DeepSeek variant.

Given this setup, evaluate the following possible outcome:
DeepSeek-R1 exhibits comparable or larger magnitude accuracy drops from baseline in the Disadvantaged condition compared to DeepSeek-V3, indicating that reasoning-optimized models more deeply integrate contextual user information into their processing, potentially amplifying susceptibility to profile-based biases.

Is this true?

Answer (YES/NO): YES